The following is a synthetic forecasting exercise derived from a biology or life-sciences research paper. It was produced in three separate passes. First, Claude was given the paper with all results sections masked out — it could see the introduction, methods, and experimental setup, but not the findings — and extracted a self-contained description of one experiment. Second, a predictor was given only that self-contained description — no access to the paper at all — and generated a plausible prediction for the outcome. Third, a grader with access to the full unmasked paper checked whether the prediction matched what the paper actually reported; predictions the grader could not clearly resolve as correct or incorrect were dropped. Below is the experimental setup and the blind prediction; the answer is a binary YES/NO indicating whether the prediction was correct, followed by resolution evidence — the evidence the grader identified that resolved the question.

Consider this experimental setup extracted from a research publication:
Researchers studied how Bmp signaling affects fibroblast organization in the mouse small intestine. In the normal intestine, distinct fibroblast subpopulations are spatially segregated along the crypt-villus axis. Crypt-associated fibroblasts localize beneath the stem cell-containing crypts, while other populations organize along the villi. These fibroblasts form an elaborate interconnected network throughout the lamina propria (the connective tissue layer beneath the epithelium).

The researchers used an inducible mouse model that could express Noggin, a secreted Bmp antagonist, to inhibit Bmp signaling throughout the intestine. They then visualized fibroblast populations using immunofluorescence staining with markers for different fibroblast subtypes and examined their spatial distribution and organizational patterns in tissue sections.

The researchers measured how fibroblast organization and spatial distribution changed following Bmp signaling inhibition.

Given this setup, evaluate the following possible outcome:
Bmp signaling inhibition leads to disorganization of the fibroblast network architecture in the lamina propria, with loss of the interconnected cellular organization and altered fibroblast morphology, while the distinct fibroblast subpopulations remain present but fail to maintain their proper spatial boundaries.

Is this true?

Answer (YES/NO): NO